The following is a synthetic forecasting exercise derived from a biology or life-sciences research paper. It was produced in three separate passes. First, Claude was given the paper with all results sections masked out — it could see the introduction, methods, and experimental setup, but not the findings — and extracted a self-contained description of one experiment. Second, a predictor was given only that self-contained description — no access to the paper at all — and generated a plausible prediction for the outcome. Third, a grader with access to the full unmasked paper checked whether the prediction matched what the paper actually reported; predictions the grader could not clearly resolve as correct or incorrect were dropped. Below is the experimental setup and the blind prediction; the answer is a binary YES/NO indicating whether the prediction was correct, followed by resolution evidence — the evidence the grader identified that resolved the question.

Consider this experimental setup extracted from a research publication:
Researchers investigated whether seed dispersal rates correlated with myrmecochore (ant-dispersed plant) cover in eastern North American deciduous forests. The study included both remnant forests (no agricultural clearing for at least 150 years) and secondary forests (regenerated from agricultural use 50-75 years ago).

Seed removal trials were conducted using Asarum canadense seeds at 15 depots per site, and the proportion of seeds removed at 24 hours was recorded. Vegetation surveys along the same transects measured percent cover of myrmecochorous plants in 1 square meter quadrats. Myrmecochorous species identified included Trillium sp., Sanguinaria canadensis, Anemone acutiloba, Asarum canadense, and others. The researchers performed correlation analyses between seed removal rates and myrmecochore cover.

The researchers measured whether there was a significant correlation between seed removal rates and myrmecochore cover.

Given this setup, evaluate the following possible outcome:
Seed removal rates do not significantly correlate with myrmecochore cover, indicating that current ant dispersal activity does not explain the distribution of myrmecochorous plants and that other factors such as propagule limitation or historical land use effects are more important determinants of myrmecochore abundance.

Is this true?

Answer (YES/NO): YES